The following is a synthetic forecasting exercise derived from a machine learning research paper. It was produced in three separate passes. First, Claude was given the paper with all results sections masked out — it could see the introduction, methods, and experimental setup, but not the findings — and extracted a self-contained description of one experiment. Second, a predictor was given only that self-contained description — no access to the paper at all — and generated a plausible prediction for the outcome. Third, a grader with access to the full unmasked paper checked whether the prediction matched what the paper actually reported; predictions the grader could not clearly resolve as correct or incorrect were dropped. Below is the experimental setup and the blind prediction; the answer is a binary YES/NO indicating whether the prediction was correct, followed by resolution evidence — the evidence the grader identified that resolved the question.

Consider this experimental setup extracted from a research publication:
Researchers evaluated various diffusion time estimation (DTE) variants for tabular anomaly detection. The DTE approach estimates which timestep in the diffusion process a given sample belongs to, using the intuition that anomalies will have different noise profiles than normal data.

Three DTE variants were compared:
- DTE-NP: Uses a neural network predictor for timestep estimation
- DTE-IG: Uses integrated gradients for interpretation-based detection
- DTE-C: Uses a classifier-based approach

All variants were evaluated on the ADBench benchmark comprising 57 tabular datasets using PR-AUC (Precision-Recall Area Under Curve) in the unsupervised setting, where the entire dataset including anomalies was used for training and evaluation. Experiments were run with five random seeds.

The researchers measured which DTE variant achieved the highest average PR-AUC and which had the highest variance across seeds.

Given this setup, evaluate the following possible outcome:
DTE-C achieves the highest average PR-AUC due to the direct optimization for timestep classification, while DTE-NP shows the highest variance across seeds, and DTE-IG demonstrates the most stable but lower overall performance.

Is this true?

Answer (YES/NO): NO